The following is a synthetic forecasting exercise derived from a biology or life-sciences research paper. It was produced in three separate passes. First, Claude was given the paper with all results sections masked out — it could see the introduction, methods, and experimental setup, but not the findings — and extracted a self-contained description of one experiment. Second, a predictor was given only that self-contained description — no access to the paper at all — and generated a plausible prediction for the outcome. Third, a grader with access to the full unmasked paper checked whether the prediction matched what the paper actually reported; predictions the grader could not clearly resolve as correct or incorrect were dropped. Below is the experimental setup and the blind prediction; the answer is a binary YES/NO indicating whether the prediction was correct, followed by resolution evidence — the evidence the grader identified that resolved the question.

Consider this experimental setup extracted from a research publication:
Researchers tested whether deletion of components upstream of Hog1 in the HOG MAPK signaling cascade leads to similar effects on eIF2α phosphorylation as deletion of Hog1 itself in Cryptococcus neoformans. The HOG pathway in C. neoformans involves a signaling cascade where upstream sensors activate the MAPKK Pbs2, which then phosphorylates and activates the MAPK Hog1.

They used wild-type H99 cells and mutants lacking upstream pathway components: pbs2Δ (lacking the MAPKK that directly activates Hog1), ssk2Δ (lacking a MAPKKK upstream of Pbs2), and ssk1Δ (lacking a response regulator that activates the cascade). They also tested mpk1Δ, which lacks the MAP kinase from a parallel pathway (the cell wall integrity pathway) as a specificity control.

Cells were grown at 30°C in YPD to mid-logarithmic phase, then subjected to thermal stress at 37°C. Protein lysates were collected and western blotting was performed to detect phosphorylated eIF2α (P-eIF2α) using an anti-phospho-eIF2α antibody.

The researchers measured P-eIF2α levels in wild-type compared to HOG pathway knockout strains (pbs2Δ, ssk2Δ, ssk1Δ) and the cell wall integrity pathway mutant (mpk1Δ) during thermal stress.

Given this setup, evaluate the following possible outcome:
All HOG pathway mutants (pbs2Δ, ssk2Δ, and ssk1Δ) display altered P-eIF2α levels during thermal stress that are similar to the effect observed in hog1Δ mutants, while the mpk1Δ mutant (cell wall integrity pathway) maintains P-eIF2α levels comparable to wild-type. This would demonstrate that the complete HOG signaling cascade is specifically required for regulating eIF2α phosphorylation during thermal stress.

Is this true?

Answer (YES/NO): YES